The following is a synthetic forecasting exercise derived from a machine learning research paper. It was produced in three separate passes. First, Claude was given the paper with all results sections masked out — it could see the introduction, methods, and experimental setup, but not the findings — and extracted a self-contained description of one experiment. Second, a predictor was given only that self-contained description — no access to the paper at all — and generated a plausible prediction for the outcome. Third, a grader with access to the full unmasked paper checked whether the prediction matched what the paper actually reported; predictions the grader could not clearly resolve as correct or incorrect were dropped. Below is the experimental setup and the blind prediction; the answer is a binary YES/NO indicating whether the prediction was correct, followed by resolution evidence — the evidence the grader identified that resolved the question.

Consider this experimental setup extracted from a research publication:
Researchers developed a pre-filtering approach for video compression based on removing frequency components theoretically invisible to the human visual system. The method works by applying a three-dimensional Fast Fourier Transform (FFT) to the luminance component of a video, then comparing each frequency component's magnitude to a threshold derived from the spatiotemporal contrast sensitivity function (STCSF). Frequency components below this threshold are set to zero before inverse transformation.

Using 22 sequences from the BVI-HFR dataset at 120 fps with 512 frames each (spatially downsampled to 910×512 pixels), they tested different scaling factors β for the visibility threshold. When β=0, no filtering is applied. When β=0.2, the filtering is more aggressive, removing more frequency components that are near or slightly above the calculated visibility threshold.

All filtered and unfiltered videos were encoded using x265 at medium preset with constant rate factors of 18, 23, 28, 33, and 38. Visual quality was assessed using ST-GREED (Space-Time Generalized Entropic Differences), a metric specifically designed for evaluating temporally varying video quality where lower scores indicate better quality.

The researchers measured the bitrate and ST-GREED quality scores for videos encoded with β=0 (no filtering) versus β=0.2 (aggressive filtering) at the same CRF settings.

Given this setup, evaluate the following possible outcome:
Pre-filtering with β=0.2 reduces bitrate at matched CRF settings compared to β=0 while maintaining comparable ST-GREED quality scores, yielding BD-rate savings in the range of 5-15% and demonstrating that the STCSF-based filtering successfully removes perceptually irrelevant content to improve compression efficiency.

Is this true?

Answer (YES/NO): NO